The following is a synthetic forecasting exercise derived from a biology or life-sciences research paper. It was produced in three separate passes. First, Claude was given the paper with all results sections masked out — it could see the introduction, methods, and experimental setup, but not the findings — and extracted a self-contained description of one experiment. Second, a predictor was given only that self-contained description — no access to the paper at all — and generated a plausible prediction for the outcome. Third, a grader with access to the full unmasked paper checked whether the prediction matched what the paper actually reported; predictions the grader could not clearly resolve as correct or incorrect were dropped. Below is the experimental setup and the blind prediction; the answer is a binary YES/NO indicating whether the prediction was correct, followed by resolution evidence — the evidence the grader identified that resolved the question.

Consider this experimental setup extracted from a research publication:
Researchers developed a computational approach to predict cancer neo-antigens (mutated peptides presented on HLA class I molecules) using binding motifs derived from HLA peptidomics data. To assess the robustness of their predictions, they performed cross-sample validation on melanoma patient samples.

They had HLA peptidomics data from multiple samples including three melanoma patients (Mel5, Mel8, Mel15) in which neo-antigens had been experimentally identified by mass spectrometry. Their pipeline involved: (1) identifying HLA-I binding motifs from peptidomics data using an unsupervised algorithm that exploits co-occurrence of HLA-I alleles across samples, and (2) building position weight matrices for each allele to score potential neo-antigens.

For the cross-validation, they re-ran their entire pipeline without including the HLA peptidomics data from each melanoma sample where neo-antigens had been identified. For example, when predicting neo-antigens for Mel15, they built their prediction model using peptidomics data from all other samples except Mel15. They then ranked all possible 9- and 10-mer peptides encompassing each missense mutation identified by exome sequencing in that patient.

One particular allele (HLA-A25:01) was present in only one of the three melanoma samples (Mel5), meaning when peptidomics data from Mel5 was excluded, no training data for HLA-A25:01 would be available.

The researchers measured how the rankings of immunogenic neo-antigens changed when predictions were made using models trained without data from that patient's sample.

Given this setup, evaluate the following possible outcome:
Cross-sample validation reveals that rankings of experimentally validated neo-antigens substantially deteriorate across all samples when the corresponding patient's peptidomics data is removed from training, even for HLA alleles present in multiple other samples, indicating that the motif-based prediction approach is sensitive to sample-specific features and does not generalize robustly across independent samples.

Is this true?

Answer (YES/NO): NO